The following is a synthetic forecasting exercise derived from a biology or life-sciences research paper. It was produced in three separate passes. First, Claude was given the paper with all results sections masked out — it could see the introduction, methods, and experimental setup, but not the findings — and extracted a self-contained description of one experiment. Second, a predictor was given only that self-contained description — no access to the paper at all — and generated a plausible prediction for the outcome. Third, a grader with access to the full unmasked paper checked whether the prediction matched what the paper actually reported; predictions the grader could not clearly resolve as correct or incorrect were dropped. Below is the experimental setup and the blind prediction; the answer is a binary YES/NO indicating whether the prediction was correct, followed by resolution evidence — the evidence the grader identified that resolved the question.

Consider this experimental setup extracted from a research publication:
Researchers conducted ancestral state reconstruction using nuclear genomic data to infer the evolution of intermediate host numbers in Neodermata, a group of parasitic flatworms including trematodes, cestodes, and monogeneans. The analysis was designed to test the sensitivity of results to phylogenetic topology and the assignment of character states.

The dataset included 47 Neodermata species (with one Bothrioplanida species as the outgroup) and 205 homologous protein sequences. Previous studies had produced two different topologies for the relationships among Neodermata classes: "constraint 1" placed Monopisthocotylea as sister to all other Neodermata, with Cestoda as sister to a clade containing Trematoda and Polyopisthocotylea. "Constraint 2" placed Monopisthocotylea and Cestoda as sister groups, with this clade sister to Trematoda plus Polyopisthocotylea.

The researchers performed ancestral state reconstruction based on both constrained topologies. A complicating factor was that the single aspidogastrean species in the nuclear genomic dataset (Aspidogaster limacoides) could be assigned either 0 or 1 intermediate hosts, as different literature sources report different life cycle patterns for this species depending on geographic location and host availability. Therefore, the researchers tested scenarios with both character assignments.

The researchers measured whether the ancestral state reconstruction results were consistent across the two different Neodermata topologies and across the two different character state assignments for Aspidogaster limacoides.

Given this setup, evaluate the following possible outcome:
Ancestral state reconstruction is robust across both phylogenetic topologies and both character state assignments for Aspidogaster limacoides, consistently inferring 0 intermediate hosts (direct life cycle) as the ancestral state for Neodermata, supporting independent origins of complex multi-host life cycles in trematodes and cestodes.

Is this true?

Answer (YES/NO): NO